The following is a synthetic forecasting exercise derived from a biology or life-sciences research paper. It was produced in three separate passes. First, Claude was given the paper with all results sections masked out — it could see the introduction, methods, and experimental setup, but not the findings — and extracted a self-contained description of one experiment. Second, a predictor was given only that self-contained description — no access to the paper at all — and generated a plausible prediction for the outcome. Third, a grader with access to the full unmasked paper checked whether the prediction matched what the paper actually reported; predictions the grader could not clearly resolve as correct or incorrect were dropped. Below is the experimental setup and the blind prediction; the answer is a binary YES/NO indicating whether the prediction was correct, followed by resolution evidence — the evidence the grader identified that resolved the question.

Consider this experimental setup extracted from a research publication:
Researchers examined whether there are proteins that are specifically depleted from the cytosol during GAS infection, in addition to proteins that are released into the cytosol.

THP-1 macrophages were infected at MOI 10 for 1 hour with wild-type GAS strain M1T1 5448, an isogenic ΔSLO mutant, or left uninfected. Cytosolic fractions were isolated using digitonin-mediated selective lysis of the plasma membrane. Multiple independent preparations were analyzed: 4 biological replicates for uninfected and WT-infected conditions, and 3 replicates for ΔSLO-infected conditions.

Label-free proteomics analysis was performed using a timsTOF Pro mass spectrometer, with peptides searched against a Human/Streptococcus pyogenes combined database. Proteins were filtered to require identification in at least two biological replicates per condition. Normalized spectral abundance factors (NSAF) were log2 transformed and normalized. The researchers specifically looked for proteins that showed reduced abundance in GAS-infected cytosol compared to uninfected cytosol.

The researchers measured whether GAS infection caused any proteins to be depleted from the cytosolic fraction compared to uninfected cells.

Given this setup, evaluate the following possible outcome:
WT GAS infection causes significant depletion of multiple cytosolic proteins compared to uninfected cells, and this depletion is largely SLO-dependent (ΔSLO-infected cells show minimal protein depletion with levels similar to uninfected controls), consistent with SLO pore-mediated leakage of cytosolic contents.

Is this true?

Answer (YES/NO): NO